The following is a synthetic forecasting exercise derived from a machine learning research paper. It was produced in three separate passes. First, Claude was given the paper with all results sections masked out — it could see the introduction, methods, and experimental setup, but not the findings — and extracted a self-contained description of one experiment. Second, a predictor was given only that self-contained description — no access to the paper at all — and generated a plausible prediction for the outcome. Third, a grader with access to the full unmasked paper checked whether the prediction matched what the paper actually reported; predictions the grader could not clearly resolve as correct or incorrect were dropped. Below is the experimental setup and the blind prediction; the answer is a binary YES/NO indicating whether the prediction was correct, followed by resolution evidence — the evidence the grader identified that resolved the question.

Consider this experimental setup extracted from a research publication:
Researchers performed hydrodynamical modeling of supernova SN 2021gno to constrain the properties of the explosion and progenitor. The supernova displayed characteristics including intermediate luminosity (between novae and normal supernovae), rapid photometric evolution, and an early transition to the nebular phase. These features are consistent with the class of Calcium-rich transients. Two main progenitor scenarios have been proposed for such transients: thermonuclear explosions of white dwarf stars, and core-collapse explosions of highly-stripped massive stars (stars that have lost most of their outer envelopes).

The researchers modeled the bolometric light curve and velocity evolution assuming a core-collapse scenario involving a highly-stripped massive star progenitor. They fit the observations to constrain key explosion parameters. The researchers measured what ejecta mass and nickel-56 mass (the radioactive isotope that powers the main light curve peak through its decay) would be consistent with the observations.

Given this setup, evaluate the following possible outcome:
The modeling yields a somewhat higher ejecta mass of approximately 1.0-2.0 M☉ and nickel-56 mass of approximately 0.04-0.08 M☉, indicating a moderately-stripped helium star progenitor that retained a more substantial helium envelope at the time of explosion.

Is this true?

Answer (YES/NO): NO